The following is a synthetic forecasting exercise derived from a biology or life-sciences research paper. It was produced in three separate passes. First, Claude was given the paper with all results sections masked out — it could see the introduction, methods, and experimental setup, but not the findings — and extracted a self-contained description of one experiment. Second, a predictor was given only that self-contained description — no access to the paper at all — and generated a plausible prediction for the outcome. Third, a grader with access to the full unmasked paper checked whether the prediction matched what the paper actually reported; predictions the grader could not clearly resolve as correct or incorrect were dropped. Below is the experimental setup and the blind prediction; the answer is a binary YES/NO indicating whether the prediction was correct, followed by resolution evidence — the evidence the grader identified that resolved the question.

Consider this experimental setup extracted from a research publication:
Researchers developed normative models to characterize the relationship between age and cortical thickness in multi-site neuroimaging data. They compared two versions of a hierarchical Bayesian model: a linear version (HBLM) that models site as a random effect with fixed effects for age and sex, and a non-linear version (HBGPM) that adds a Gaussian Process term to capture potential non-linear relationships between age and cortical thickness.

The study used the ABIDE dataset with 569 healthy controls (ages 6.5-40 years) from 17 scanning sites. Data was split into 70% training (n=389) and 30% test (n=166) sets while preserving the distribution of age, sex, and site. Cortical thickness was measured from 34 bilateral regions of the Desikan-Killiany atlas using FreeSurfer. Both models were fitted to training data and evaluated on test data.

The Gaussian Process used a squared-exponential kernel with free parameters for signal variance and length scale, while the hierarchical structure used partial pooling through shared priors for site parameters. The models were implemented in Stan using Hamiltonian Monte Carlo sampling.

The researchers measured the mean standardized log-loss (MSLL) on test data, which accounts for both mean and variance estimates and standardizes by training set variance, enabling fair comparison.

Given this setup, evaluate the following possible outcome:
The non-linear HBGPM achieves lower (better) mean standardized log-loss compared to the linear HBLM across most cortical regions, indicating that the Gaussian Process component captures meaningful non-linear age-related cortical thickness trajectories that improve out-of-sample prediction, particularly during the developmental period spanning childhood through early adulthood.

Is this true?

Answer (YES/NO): NO